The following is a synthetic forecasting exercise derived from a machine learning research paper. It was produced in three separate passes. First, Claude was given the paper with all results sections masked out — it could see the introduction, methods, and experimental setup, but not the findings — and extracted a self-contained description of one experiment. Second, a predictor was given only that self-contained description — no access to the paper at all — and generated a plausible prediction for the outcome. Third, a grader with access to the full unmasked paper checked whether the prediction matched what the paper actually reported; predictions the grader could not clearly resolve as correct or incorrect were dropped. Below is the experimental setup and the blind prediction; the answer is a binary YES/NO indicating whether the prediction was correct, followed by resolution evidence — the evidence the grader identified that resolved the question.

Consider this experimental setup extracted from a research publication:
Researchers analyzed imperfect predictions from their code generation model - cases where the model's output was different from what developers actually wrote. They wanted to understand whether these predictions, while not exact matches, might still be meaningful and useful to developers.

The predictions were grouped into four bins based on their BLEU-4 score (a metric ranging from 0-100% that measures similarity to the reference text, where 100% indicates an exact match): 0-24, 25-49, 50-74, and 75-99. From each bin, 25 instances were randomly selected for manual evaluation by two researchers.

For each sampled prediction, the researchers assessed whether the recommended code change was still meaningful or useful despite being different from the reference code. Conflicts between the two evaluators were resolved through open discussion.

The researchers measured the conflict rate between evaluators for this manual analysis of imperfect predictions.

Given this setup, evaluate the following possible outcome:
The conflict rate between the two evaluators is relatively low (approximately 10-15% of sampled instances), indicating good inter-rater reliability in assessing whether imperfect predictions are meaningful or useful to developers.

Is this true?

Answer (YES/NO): NO